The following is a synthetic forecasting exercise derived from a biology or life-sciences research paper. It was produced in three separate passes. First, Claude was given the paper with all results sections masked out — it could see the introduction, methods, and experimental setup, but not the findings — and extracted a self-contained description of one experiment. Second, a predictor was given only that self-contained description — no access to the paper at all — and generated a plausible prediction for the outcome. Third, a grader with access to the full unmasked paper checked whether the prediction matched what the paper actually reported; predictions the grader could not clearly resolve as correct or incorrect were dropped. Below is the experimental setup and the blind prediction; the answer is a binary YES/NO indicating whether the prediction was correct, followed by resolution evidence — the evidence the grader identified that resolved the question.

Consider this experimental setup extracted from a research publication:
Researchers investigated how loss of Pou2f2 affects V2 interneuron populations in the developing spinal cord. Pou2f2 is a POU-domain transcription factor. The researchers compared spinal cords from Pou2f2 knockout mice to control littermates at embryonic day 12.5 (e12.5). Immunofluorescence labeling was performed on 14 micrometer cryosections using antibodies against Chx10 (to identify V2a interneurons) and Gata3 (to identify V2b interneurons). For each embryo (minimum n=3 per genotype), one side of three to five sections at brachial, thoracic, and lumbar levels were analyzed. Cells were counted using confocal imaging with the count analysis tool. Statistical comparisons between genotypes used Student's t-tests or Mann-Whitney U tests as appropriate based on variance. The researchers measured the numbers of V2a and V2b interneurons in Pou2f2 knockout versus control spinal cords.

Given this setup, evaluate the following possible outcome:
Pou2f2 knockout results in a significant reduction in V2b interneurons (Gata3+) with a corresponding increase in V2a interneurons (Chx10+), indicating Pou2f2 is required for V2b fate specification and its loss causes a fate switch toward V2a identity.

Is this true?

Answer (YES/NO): NO